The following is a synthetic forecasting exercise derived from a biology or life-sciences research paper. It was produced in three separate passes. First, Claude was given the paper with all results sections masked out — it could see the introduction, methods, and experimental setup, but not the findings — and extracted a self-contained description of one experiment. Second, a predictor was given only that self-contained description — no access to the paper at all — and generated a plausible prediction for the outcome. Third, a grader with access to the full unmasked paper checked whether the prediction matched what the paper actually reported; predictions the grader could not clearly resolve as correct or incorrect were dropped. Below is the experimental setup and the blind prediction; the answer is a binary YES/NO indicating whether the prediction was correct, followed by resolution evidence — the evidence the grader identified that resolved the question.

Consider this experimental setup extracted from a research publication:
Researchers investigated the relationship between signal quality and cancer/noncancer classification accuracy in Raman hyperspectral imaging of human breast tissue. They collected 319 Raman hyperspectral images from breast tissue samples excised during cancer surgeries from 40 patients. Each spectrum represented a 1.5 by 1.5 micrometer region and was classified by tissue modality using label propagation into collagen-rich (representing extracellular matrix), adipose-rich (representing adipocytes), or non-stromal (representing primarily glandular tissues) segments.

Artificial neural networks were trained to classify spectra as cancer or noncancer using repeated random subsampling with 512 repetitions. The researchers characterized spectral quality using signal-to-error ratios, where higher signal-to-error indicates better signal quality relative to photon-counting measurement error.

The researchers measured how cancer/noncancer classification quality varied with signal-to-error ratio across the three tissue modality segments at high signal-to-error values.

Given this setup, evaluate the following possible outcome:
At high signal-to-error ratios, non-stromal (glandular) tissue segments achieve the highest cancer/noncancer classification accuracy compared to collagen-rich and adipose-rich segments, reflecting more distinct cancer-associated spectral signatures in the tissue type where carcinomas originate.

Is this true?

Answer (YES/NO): NO